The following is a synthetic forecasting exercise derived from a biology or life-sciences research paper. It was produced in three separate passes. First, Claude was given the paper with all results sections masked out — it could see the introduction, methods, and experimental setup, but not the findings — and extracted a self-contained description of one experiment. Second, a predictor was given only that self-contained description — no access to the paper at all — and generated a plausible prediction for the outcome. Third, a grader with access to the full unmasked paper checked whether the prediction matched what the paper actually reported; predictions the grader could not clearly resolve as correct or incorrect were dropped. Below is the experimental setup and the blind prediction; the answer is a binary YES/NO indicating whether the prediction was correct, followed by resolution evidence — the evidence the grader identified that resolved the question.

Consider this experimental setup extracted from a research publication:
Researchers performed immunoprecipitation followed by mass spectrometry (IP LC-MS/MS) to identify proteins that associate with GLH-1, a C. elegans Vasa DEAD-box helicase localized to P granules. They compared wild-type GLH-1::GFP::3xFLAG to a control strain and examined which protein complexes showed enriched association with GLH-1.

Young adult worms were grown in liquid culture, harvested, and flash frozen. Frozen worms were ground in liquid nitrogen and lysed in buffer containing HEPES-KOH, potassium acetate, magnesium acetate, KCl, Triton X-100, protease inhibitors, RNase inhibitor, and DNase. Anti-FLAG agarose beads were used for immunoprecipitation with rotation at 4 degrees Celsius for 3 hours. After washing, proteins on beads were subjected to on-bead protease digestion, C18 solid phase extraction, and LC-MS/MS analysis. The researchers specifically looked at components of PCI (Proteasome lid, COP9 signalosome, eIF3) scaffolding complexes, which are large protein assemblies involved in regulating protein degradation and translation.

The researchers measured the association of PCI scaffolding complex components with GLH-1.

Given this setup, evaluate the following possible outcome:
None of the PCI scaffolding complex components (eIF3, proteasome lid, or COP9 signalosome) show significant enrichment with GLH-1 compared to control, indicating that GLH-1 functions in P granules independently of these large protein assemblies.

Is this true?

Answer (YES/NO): NO